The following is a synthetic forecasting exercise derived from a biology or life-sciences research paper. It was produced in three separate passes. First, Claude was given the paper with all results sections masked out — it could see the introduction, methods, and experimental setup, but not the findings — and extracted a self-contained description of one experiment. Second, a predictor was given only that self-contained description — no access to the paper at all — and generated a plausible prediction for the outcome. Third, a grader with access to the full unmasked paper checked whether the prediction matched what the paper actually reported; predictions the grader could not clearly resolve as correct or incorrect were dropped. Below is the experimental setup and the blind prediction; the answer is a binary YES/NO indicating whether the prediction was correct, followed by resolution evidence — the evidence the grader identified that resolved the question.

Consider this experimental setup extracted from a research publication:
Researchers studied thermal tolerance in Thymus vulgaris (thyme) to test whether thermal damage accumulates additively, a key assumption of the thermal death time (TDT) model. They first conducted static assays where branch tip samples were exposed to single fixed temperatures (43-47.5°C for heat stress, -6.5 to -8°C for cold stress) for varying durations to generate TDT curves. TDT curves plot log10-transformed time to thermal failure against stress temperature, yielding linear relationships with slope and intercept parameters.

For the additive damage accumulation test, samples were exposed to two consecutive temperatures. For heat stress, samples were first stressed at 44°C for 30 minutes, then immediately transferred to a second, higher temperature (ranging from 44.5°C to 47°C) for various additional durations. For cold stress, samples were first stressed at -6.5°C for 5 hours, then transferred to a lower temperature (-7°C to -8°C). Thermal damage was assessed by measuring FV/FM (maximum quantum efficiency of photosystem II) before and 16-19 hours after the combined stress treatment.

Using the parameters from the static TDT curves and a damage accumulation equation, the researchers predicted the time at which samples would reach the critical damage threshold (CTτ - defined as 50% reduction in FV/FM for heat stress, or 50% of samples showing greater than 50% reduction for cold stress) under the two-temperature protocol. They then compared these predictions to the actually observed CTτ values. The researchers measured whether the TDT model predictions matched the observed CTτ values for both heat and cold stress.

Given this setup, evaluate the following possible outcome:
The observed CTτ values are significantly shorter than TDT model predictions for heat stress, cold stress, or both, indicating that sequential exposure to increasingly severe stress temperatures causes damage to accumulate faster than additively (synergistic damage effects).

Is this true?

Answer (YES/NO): NO